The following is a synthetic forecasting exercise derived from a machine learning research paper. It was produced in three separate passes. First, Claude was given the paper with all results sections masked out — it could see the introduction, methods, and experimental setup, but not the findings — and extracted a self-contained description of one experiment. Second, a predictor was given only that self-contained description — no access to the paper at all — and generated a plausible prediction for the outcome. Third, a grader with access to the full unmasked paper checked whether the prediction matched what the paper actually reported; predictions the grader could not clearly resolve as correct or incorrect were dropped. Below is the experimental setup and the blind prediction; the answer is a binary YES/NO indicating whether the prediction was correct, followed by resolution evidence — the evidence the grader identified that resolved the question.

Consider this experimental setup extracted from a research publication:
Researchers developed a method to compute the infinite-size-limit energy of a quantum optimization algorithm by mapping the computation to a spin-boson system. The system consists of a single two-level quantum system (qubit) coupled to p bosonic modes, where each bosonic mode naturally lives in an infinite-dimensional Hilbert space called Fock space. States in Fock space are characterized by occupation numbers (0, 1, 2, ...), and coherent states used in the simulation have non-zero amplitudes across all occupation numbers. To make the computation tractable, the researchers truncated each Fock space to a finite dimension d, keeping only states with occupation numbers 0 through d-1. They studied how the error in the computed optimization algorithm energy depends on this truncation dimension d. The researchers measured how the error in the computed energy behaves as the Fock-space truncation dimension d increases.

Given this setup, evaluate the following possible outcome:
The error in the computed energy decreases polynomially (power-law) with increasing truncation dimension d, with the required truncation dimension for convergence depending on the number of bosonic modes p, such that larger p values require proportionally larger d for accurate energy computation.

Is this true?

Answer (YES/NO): NO